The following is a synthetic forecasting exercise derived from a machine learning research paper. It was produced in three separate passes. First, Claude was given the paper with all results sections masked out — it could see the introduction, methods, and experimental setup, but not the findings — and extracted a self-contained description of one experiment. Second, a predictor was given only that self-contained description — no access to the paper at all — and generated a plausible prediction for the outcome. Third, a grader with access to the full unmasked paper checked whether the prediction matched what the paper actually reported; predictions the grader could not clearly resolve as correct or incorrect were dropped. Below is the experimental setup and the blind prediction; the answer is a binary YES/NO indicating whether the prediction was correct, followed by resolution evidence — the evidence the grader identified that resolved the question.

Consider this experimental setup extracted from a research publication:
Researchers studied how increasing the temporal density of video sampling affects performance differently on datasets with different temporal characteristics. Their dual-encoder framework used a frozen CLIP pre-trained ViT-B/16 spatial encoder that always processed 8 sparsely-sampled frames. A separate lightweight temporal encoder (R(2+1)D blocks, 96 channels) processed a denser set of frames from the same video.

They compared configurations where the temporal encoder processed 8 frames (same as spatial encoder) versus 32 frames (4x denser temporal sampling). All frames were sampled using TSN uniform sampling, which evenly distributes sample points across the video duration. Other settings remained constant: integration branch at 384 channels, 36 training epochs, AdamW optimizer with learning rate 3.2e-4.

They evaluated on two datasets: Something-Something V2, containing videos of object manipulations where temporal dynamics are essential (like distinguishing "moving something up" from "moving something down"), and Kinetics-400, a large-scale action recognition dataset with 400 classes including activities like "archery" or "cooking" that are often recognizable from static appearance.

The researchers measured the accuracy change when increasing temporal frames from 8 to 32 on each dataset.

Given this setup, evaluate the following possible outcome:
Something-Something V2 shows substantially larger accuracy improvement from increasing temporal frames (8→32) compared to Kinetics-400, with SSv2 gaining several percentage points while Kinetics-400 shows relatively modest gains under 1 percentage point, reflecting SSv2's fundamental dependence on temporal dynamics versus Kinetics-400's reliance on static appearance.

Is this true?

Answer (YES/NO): NO